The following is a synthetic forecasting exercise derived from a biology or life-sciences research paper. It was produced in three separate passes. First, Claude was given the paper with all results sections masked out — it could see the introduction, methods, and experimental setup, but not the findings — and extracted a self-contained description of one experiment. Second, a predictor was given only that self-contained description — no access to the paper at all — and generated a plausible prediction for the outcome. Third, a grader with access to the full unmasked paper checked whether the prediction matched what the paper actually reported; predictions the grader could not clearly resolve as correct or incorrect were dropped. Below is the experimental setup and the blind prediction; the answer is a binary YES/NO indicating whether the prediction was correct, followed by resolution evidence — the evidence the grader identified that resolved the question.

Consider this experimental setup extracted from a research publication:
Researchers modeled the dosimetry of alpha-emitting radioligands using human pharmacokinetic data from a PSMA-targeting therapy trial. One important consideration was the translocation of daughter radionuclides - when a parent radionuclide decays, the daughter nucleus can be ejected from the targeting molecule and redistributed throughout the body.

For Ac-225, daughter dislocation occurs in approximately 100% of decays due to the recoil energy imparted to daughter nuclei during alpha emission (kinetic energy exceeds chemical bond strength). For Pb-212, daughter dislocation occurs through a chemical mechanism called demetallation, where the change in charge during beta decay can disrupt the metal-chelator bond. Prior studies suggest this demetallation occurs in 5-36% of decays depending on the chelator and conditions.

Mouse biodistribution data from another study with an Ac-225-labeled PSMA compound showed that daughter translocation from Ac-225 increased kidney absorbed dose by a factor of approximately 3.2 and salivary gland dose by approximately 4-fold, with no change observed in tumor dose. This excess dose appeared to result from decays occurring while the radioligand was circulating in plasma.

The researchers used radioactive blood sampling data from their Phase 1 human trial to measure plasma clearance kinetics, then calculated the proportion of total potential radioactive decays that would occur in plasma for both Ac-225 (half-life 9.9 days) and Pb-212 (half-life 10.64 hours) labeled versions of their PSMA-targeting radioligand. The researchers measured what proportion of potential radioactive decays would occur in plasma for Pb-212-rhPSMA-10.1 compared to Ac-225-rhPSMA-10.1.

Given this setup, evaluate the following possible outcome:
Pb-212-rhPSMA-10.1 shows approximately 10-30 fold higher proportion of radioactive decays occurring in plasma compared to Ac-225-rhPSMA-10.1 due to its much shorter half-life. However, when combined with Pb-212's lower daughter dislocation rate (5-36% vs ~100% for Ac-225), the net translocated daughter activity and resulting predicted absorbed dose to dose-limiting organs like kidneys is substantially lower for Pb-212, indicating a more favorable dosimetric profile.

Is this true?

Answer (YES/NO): NO